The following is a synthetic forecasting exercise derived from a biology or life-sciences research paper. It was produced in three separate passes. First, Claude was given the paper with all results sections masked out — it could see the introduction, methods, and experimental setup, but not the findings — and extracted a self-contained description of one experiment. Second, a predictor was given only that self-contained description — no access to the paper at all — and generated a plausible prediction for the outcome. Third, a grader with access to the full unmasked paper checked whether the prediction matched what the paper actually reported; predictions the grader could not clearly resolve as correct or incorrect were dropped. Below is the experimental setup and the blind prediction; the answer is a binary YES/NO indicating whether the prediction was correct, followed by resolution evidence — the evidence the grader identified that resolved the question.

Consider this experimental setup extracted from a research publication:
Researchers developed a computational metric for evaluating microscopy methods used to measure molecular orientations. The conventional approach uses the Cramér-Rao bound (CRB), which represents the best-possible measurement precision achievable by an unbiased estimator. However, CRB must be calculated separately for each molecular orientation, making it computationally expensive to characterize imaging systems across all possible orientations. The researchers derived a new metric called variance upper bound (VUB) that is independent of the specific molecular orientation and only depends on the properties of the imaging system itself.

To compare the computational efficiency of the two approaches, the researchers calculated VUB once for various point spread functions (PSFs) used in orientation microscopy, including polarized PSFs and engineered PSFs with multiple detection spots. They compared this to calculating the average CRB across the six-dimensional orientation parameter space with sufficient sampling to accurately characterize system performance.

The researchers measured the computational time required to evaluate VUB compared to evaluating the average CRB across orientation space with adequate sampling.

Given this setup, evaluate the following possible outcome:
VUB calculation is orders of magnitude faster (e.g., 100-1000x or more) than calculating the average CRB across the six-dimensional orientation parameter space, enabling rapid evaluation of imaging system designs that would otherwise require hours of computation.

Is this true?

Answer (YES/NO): YES